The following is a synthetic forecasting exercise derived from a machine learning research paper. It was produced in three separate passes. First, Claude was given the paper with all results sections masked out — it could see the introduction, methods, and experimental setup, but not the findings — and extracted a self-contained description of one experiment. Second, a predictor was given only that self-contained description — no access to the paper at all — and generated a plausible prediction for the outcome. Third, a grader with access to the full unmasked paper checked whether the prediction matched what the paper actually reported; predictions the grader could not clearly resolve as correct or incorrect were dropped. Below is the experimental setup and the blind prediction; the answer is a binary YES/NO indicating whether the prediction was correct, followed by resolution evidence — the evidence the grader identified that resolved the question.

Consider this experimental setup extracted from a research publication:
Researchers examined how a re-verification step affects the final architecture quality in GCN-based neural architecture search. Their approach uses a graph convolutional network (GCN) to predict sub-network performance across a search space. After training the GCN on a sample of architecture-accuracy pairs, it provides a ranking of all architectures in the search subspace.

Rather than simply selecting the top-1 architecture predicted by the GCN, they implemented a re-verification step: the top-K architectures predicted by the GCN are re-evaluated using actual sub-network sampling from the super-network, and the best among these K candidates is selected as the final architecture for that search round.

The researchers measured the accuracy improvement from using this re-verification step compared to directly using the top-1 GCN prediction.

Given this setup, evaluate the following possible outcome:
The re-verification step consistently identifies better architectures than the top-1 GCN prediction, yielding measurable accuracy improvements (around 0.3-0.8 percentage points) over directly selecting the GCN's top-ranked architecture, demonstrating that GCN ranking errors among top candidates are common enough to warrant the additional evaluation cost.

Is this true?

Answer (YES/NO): NO